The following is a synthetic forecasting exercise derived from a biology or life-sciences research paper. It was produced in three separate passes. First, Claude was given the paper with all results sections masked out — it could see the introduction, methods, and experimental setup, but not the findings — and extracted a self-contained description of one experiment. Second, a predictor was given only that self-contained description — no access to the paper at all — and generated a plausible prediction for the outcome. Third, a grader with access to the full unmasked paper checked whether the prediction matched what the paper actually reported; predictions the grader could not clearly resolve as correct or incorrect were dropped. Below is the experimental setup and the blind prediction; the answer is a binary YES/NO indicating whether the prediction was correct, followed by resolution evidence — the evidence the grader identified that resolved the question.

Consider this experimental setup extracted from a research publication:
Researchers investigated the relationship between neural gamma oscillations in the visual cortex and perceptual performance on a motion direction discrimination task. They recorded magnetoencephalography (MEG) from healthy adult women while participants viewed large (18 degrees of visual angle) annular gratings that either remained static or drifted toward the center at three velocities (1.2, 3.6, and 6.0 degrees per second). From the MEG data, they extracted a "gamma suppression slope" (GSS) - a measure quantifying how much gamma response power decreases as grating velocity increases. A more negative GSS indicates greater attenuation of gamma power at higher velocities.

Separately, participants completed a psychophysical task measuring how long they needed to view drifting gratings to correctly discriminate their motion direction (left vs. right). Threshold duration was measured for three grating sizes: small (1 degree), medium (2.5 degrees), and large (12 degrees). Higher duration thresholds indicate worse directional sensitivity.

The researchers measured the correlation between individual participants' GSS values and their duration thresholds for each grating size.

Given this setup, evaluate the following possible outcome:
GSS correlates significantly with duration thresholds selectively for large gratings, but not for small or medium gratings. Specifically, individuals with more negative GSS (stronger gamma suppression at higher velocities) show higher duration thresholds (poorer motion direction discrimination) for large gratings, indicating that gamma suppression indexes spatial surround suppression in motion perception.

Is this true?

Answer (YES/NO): YES